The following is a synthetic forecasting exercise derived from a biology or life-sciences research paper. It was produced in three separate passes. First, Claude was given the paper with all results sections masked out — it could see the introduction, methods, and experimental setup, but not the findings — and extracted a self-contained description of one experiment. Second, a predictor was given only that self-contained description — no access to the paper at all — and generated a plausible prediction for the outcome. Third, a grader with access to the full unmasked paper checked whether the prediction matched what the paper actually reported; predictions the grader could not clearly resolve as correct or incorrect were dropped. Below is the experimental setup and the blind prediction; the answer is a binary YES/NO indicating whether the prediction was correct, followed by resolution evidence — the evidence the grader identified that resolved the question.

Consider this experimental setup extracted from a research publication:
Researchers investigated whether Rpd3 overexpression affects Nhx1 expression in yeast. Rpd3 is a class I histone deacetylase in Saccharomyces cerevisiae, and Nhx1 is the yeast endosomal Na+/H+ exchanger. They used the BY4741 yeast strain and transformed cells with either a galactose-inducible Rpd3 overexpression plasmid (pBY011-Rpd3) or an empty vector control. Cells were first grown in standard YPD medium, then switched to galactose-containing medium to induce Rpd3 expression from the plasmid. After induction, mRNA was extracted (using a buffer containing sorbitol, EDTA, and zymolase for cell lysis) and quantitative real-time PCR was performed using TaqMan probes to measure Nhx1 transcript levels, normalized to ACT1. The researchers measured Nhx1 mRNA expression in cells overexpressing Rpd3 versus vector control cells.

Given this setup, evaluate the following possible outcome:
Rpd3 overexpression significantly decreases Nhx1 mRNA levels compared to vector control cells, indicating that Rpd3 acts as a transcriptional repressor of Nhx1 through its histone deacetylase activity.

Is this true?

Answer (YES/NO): YES